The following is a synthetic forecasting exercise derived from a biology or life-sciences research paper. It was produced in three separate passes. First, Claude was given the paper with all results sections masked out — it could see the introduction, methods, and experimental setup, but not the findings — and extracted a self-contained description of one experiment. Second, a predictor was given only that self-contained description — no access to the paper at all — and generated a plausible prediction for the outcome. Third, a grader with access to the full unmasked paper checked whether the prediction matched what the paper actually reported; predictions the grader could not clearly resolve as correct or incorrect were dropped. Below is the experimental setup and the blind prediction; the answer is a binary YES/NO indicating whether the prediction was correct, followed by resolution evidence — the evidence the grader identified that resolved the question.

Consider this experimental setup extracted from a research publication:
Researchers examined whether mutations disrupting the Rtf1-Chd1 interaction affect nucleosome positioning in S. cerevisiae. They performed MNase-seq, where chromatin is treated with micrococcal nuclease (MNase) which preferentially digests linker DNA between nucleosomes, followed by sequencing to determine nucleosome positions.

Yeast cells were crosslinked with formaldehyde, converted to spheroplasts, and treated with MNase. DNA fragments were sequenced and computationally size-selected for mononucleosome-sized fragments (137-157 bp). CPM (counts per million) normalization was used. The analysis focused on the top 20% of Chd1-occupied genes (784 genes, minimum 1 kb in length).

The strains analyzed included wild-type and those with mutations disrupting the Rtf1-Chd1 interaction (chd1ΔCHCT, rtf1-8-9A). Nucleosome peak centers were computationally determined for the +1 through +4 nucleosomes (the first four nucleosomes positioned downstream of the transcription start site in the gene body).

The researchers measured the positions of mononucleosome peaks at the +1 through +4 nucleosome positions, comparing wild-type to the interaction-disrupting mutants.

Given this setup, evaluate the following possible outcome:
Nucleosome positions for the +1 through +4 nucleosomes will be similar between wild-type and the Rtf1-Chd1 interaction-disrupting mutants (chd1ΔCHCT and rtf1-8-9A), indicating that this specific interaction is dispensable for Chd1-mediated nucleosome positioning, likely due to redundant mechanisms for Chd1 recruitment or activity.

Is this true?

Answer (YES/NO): NO